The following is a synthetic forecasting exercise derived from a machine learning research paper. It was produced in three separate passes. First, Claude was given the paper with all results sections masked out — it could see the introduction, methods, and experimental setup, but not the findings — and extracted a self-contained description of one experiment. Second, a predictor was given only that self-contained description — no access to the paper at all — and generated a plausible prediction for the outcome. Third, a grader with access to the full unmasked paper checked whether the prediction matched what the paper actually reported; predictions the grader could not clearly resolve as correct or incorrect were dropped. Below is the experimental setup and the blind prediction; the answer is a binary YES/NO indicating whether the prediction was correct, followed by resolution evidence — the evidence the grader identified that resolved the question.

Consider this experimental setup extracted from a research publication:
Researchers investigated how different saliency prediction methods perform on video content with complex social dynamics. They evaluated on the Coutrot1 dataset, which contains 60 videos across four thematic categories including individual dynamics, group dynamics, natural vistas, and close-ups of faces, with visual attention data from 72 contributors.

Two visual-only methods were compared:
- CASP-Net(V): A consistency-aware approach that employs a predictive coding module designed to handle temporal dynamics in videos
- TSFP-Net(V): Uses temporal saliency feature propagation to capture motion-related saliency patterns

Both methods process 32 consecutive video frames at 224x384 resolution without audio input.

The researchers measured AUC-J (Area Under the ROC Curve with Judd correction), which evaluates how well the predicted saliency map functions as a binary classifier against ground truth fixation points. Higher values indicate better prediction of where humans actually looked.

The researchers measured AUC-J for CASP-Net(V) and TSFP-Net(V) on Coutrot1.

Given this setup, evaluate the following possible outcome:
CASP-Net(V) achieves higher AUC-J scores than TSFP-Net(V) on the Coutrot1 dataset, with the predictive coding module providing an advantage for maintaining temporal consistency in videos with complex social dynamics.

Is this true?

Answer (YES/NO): NO